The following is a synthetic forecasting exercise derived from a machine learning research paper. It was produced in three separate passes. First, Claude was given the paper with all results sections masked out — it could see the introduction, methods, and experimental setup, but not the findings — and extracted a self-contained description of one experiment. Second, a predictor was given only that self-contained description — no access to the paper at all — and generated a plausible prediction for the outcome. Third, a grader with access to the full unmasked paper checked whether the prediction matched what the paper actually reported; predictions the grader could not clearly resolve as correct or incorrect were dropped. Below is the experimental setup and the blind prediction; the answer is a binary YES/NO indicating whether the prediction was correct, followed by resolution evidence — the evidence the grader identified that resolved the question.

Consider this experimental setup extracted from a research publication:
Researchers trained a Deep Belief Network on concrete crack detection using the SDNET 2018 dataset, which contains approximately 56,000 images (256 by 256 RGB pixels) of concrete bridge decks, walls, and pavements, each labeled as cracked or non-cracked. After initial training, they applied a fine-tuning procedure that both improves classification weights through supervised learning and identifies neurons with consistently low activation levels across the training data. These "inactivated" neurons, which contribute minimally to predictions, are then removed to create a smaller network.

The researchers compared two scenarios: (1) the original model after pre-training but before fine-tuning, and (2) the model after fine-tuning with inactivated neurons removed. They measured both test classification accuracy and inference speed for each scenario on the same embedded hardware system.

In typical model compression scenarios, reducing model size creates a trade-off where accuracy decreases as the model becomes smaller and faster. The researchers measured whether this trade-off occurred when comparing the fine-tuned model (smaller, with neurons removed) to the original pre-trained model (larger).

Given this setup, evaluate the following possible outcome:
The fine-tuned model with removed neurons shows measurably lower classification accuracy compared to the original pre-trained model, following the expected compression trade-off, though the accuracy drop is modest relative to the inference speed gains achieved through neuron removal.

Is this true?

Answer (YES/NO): NO